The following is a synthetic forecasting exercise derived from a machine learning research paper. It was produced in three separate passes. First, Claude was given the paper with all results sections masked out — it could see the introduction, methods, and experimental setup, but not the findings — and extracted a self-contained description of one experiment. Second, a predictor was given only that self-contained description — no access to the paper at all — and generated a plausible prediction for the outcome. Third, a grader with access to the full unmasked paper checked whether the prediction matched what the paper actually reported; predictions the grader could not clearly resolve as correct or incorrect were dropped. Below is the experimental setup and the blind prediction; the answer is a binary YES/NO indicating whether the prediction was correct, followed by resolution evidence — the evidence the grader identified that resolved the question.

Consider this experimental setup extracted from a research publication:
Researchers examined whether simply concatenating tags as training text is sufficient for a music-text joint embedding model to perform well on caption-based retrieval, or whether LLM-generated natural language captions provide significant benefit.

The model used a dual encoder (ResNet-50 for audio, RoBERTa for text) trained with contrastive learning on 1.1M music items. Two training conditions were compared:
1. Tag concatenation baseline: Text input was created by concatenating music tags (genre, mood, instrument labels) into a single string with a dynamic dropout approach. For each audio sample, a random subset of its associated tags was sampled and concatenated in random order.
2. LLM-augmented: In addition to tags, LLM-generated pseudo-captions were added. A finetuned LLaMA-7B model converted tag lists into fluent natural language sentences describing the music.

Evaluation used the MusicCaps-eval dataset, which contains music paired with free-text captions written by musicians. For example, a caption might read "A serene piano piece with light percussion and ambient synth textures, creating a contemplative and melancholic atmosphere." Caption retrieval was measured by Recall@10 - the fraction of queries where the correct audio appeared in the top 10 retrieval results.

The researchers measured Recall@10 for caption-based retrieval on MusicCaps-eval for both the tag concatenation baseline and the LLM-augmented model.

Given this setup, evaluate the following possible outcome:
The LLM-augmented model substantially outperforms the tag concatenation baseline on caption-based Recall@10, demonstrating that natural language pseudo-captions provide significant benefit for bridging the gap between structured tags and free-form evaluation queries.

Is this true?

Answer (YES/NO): YES